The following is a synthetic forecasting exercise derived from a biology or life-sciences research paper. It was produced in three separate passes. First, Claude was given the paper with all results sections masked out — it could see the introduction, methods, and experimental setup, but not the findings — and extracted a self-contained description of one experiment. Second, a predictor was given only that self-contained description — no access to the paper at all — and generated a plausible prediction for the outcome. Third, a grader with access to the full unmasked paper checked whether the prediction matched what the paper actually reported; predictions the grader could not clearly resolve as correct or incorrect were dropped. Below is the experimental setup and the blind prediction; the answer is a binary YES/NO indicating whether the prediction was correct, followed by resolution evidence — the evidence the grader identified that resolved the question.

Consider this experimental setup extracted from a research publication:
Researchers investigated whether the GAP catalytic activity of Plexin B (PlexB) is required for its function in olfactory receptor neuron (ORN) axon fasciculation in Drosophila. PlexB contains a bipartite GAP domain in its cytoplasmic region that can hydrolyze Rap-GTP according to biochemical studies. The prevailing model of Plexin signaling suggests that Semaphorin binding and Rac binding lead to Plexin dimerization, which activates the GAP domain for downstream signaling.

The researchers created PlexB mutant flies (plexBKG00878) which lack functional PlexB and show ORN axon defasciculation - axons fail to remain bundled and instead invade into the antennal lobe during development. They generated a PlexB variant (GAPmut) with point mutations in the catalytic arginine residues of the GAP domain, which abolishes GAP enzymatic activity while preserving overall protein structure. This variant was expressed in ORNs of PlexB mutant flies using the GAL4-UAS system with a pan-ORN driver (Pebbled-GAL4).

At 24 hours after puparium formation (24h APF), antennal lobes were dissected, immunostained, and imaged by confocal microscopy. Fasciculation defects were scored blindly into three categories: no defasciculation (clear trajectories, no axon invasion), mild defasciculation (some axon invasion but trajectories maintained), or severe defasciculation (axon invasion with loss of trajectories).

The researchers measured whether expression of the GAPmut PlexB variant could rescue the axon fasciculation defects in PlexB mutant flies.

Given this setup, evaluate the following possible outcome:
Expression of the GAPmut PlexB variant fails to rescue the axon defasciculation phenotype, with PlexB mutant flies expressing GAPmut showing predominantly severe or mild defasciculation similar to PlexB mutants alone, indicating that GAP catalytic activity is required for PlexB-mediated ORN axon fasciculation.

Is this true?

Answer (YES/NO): NO